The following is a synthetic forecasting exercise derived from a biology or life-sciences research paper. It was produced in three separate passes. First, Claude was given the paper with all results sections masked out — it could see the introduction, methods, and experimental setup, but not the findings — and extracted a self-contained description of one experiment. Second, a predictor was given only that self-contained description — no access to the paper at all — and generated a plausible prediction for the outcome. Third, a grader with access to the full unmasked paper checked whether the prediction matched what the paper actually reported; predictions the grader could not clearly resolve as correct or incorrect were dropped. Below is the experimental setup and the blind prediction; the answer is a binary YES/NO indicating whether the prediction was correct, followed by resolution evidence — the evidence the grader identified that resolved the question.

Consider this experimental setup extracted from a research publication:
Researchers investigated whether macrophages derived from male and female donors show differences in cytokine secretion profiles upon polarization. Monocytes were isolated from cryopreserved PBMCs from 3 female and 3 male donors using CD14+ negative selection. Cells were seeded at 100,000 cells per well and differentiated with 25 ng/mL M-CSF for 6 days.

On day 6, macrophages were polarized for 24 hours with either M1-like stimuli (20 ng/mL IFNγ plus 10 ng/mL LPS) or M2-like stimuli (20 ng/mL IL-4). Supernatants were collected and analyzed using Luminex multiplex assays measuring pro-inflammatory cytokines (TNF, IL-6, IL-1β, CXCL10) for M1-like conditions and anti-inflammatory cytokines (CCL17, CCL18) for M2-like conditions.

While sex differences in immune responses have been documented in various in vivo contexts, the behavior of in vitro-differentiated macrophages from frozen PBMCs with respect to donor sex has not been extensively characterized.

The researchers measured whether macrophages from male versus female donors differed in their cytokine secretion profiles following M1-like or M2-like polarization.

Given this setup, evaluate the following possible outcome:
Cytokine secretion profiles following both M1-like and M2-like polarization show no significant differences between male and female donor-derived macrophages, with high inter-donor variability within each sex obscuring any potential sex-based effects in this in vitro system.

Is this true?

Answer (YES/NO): YES